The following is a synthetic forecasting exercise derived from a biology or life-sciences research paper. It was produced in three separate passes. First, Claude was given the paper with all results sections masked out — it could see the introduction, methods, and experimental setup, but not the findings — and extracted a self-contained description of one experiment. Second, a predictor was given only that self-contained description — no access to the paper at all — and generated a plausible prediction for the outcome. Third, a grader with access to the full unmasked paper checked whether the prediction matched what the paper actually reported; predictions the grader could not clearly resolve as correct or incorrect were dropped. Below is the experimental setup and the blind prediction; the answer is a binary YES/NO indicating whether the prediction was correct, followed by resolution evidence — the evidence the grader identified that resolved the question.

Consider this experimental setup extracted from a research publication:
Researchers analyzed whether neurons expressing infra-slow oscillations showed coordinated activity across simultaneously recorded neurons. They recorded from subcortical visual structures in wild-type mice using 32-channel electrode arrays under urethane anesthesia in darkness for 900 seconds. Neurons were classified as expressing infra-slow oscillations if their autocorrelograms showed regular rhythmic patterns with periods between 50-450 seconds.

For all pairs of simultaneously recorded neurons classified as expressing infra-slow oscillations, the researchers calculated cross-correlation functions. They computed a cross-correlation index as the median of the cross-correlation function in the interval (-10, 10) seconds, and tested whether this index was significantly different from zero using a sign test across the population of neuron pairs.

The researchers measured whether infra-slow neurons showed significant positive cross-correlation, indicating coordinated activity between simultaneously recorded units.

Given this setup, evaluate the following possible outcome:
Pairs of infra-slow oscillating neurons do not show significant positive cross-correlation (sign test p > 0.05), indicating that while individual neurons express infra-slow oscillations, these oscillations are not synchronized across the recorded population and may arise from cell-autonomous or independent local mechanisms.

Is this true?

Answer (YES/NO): NO